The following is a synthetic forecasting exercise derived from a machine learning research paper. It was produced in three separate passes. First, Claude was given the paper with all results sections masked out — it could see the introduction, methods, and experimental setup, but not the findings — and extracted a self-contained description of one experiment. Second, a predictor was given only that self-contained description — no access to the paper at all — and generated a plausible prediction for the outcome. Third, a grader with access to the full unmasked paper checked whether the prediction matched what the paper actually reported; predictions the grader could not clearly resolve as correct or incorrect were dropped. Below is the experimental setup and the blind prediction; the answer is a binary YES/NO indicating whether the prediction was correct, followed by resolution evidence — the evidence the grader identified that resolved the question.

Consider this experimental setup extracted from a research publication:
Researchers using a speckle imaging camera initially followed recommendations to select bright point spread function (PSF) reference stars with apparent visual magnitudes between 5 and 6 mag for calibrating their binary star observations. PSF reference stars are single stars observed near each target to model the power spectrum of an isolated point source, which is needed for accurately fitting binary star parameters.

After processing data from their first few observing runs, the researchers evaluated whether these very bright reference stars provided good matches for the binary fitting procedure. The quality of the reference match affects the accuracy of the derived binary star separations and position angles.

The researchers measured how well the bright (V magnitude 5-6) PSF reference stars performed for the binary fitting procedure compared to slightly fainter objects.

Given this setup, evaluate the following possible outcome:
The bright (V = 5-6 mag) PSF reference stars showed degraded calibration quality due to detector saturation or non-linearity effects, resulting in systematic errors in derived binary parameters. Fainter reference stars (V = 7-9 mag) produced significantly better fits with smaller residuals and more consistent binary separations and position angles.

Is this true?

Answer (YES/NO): NO